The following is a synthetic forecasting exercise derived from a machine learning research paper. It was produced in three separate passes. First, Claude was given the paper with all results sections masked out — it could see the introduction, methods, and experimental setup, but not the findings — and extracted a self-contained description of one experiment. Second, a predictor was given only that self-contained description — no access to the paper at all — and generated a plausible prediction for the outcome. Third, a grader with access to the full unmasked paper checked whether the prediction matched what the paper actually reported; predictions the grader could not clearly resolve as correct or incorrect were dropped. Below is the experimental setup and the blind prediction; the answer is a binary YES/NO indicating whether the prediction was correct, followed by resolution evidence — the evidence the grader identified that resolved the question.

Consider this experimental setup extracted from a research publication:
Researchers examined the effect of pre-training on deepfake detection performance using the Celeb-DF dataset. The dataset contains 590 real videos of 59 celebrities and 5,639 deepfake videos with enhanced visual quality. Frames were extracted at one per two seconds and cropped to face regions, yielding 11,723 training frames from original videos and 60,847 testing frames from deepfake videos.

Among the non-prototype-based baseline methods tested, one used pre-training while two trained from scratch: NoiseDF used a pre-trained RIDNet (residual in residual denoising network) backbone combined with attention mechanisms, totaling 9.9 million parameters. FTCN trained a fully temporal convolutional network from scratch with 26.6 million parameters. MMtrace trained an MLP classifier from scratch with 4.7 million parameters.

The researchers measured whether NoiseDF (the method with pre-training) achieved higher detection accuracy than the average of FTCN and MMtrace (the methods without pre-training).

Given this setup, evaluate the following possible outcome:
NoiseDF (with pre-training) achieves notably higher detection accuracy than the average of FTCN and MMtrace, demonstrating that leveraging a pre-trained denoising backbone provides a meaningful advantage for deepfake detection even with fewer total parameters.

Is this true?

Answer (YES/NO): NO